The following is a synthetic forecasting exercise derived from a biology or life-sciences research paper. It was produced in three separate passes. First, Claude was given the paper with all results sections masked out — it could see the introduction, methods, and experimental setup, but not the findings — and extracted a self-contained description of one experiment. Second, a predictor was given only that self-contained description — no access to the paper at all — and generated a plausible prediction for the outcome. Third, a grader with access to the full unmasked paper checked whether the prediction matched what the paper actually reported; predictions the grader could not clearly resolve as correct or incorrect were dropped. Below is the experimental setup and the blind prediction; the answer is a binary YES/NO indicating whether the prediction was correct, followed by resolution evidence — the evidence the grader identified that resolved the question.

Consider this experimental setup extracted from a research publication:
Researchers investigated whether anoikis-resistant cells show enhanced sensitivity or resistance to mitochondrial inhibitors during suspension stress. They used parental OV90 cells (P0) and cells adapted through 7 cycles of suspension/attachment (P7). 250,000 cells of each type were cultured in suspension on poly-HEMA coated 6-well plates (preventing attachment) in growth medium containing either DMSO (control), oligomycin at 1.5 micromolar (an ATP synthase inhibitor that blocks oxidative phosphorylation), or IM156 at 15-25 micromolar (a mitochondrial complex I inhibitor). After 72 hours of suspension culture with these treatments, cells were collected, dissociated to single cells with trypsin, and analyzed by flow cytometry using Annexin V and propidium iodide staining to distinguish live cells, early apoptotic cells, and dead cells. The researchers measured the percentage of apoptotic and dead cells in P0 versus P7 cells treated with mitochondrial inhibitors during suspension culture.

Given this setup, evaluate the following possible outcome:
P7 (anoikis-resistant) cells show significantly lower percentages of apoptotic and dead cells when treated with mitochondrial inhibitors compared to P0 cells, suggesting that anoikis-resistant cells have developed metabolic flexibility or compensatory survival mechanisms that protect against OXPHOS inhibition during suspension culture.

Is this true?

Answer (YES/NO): NO